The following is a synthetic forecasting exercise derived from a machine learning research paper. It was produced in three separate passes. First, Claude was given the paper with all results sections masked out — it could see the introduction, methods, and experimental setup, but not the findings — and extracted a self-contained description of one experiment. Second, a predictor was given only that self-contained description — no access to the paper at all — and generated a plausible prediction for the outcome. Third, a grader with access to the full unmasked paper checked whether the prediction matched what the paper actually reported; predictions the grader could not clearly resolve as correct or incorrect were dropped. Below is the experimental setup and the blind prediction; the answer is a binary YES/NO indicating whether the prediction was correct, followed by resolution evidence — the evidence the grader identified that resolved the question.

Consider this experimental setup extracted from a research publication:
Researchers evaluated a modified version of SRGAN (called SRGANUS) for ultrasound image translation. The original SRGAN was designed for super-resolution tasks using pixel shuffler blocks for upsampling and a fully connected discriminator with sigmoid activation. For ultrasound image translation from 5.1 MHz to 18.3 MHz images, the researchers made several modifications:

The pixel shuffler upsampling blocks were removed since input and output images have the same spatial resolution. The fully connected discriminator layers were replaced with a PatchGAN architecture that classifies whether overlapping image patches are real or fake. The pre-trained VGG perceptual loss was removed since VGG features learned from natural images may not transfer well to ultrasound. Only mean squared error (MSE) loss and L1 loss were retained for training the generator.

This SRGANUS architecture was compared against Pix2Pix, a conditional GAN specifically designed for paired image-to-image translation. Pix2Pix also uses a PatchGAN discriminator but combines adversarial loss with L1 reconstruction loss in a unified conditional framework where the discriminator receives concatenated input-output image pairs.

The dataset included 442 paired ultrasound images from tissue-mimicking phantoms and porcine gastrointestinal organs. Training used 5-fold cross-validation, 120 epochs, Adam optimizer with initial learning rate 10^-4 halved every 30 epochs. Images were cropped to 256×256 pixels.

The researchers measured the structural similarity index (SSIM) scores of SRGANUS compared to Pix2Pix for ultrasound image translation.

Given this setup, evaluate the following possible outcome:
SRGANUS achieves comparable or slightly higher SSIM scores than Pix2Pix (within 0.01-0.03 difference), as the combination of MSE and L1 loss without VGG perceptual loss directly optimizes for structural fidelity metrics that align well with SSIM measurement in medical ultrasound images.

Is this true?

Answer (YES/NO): NO